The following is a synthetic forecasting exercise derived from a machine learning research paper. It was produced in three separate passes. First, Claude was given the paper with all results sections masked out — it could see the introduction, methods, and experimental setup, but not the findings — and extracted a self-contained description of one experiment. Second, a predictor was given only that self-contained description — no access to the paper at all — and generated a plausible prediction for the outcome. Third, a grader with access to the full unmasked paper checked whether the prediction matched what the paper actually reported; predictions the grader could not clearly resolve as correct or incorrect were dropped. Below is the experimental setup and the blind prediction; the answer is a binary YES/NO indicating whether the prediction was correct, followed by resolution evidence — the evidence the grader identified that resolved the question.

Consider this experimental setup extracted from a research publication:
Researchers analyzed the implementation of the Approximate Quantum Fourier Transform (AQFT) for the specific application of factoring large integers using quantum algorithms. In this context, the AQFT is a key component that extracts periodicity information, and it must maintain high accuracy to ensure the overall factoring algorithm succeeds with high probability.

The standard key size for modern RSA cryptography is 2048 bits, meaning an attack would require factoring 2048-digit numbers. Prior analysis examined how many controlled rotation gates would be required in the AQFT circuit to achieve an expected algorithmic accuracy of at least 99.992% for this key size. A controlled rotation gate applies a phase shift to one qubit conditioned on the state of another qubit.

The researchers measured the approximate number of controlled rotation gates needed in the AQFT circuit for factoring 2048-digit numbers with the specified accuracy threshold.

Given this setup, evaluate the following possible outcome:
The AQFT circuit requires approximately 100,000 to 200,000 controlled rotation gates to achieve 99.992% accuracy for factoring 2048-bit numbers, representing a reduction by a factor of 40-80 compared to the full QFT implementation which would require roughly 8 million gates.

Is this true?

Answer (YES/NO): NO